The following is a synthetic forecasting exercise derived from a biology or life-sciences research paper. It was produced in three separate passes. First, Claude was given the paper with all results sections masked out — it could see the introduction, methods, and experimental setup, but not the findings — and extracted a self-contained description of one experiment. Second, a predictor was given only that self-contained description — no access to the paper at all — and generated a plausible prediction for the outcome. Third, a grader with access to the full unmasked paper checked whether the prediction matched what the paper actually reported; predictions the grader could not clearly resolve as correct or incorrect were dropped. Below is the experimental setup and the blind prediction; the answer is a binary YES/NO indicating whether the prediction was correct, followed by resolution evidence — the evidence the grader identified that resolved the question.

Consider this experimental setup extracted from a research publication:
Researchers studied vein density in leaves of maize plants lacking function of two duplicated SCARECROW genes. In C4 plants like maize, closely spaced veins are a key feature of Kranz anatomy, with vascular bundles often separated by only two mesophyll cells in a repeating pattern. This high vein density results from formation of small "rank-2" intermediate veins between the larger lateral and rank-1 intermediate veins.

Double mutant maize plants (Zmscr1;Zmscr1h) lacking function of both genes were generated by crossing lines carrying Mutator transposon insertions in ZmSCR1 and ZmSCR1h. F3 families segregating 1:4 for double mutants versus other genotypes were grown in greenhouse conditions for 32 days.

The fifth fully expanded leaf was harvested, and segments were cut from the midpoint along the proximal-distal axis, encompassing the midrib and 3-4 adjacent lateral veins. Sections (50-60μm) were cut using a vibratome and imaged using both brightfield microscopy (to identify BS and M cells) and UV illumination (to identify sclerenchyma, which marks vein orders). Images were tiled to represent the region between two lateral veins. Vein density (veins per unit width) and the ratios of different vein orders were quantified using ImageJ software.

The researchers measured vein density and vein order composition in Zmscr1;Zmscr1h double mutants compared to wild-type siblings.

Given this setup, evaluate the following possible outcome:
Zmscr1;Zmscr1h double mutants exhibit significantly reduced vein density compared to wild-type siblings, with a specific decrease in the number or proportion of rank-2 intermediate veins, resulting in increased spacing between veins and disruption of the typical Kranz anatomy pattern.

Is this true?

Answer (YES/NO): NO